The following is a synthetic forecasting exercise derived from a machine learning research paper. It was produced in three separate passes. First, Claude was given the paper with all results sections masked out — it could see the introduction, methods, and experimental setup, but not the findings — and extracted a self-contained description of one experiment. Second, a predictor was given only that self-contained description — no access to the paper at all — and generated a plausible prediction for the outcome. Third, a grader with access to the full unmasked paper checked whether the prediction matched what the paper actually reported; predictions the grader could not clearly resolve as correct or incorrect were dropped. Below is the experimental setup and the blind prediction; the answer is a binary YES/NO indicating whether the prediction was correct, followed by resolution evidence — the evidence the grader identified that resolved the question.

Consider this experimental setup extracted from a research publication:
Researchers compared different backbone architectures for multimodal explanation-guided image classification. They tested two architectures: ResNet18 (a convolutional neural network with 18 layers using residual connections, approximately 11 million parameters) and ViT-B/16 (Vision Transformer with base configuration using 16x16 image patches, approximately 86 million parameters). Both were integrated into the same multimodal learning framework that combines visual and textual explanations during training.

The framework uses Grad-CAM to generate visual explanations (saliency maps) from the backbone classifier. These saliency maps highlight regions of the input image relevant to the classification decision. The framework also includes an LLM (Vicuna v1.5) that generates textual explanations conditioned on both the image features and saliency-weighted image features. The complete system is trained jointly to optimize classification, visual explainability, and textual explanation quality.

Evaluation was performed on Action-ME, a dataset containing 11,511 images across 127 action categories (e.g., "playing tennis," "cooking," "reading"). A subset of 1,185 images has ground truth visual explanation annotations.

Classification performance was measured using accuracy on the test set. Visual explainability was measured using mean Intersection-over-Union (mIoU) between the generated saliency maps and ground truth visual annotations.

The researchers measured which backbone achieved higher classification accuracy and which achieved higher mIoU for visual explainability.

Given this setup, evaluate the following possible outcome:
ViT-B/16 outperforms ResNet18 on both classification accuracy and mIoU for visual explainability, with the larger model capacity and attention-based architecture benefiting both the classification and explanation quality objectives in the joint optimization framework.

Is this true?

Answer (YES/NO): NO